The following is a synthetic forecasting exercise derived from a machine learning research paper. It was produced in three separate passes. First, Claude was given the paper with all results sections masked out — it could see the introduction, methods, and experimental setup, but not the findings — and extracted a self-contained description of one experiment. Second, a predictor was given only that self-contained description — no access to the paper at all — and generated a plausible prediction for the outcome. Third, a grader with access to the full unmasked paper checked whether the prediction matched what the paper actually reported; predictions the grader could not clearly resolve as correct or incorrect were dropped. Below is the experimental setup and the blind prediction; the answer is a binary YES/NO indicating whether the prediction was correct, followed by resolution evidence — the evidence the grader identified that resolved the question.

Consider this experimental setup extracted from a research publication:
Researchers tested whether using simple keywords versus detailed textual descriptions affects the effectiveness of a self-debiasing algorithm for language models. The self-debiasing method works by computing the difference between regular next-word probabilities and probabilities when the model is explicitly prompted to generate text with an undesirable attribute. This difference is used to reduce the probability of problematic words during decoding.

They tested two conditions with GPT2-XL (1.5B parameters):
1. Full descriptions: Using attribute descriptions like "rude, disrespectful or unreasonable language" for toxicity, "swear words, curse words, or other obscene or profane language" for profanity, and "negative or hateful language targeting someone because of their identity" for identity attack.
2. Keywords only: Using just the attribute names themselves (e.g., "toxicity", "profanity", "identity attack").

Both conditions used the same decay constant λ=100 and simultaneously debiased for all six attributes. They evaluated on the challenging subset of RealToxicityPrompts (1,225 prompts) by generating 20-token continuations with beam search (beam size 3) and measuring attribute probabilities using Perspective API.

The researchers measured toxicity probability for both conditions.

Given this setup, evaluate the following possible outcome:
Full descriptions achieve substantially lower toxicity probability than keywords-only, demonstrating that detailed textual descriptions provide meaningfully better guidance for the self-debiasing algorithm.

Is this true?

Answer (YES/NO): YES